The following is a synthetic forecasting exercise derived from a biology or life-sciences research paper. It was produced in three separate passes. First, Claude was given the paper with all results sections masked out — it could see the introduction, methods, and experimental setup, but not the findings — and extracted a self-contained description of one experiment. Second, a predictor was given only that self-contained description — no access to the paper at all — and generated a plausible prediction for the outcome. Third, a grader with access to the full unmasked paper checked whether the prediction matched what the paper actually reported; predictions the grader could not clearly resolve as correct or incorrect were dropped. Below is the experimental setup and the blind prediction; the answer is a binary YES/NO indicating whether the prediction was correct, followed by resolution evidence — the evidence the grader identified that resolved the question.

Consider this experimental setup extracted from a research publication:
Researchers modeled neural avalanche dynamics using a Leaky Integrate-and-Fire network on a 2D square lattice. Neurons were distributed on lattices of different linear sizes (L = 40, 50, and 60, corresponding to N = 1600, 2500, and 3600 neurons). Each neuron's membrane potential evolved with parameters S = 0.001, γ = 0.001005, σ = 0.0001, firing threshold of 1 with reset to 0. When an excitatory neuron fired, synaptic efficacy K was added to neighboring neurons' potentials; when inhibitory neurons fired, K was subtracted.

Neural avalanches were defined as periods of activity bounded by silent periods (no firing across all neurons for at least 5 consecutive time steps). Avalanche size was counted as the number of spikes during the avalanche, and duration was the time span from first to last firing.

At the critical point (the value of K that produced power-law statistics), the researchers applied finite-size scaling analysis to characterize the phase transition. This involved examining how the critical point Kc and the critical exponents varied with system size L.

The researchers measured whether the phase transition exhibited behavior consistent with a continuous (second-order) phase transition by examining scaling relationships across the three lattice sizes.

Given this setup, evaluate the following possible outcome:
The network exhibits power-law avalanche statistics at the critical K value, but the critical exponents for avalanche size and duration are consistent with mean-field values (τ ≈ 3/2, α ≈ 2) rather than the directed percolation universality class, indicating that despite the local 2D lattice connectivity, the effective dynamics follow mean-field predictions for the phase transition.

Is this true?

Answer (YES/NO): NO